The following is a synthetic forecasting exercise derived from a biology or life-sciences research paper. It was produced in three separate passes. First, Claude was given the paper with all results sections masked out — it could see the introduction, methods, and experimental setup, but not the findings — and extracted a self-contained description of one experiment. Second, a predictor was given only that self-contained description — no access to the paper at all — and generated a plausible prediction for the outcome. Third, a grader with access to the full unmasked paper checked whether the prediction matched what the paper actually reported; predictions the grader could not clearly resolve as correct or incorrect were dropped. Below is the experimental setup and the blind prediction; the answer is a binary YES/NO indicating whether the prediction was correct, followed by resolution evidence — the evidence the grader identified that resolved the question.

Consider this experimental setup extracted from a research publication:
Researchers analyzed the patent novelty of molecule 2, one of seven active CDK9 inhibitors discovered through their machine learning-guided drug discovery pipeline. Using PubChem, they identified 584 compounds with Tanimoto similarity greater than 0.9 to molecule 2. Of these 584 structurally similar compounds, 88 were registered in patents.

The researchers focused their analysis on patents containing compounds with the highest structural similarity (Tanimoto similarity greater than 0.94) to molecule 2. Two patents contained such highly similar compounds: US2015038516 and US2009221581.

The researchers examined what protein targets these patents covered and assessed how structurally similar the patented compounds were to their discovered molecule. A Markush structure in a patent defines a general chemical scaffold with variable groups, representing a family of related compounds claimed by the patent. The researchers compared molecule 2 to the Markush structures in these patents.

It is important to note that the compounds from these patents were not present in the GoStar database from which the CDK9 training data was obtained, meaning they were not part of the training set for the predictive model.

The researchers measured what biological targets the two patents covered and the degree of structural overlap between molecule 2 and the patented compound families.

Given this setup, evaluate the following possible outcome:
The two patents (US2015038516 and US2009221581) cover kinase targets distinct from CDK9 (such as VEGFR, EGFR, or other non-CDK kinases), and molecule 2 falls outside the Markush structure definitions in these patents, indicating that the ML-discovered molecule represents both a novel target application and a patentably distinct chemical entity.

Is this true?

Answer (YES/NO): NO